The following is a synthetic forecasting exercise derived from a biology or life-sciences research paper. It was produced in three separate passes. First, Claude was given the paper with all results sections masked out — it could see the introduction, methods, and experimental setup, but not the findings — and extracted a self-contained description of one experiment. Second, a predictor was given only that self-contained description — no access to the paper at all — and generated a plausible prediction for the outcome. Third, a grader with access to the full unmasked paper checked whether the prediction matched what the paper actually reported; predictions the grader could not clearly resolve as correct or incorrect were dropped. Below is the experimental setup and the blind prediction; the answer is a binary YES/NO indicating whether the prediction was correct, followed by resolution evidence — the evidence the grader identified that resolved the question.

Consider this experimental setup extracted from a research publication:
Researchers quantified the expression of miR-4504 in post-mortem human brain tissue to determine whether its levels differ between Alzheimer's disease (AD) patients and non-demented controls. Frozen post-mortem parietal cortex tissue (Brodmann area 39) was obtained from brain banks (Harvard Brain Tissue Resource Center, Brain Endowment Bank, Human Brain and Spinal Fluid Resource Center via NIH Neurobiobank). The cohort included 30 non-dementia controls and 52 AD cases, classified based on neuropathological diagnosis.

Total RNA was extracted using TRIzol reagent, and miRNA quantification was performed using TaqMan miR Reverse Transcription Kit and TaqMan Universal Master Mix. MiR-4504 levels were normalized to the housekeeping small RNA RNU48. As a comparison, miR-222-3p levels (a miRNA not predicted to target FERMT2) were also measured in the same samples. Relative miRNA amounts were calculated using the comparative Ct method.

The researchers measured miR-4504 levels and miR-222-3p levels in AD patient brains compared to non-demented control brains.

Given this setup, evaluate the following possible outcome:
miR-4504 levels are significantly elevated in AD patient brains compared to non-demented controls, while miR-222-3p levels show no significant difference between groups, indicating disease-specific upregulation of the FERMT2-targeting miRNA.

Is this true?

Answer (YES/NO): YES